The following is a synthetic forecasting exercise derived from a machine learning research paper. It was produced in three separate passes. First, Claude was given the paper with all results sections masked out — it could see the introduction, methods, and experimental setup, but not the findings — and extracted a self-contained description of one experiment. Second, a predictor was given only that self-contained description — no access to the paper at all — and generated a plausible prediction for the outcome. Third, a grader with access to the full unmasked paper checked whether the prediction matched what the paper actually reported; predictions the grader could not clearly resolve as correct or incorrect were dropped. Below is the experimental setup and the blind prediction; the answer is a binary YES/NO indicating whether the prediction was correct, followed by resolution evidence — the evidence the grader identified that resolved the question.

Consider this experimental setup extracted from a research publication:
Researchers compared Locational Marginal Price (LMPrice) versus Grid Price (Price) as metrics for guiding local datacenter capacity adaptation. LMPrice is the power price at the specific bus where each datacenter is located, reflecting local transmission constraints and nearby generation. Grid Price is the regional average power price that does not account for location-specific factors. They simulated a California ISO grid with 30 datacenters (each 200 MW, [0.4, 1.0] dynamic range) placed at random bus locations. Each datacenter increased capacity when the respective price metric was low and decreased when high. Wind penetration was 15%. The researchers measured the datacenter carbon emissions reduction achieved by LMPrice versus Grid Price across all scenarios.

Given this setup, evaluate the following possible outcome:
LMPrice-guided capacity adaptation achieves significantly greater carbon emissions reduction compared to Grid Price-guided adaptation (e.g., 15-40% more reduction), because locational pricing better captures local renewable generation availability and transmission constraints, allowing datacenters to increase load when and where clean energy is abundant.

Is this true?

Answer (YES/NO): NO